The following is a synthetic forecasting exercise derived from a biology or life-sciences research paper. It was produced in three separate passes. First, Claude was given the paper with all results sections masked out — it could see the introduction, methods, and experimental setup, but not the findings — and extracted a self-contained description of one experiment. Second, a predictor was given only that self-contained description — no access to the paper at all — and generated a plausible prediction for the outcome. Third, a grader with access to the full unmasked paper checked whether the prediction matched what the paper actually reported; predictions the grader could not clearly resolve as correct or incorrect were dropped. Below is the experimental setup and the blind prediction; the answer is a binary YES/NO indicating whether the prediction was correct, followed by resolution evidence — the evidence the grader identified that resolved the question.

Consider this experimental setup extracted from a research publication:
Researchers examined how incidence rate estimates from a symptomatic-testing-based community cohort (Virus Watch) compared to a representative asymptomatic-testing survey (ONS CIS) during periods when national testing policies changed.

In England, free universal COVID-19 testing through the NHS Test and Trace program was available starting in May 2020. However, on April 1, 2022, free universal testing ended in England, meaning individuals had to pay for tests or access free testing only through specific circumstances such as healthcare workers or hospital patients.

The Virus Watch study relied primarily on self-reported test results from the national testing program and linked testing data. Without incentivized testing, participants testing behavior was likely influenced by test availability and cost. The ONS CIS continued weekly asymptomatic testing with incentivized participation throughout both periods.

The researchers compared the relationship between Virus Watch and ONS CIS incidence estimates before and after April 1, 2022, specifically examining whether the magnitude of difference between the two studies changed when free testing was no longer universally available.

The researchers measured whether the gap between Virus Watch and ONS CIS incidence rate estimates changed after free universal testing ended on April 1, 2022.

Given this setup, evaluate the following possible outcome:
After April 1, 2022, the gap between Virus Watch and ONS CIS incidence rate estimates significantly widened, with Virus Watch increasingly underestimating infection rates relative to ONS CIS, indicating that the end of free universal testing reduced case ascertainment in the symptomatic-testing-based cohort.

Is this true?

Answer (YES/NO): YES